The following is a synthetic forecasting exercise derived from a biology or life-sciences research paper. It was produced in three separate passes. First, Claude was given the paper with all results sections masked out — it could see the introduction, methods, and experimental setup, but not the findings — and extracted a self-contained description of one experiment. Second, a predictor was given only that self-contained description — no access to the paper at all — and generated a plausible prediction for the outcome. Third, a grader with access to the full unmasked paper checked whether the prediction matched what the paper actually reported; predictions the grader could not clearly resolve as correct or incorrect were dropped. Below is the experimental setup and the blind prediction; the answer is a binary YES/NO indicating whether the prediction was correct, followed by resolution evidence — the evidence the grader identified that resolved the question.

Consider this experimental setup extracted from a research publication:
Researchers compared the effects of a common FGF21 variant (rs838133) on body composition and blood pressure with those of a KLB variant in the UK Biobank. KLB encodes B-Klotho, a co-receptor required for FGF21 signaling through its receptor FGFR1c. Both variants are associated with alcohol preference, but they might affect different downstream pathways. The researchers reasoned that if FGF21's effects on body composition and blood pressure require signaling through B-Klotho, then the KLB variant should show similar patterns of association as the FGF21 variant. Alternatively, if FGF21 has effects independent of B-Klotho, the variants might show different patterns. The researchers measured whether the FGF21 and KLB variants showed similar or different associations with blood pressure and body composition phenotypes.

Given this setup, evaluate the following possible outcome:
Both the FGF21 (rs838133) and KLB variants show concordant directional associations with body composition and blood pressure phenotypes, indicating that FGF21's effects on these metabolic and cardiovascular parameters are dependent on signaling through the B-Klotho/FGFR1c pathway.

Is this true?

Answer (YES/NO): NO